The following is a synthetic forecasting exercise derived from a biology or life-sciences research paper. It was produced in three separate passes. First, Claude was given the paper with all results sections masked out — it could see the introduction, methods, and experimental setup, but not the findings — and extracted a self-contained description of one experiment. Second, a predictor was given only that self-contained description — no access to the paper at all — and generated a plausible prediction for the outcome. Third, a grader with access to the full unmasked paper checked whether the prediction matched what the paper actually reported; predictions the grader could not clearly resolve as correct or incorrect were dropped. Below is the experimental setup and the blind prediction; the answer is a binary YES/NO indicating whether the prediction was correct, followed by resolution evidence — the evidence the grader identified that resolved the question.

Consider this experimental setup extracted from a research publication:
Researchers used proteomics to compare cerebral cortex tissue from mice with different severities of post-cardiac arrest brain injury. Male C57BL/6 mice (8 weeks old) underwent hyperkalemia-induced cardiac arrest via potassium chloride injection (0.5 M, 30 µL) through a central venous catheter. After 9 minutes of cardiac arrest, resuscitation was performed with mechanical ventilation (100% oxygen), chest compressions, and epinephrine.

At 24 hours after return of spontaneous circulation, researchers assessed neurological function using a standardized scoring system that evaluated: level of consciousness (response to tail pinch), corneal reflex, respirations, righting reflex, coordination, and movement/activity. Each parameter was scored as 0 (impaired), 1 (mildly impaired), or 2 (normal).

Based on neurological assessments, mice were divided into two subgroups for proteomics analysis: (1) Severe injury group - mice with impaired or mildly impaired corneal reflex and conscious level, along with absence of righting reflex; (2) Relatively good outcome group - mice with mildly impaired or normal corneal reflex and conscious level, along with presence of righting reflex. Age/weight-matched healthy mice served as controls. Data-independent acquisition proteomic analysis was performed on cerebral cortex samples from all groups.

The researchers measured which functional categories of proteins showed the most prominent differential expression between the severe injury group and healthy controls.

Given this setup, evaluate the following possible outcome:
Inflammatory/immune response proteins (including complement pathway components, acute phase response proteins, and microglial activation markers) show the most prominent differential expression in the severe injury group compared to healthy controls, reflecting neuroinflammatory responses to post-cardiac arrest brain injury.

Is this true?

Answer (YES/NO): NO